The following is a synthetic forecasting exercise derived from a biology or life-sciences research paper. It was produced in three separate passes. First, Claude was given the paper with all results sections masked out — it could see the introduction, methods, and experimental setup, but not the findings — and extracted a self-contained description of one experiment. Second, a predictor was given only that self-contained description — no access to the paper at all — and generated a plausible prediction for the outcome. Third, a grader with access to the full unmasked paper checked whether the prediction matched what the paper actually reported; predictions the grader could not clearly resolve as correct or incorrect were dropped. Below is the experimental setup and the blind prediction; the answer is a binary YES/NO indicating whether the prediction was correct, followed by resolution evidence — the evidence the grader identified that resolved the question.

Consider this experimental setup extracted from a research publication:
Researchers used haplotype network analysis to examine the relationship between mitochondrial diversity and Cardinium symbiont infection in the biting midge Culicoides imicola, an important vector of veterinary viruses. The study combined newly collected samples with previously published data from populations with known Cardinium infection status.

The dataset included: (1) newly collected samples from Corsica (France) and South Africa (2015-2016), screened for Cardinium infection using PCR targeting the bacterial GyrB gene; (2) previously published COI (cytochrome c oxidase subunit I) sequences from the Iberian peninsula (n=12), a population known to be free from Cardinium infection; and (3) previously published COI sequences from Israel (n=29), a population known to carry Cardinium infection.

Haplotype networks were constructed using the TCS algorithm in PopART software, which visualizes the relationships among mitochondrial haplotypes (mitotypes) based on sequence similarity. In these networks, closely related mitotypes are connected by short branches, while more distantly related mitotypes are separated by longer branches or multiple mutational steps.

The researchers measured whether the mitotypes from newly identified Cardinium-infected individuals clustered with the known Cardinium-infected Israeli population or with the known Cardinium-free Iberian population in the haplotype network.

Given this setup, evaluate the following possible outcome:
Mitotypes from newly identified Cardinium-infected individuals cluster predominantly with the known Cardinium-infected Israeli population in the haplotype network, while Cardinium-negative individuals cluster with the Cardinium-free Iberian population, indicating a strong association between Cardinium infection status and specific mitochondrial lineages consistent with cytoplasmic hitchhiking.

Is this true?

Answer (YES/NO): YES